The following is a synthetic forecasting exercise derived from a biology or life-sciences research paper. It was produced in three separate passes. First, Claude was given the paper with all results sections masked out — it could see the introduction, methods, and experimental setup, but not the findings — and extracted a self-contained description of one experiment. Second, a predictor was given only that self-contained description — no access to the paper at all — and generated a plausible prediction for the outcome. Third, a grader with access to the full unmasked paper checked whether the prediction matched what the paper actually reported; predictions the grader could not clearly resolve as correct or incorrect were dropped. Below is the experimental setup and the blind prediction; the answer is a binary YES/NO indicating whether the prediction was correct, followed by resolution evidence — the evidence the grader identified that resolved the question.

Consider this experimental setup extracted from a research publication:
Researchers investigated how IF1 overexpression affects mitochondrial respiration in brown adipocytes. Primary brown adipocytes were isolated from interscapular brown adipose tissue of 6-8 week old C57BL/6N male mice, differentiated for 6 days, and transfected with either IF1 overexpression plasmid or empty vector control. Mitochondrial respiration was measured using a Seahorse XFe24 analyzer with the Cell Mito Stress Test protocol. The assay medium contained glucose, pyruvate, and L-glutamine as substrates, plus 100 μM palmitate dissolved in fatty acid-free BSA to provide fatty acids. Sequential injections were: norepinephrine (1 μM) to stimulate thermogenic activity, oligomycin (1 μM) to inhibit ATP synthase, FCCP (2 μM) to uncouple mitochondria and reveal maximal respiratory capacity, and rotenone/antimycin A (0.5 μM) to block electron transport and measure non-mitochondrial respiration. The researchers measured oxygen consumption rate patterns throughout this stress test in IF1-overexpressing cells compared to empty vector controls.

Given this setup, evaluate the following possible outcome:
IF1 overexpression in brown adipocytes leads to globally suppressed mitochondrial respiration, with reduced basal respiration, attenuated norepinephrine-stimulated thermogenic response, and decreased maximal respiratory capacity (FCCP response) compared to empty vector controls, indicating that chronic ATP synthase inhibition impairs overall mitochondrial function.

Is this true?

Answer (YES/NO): YES